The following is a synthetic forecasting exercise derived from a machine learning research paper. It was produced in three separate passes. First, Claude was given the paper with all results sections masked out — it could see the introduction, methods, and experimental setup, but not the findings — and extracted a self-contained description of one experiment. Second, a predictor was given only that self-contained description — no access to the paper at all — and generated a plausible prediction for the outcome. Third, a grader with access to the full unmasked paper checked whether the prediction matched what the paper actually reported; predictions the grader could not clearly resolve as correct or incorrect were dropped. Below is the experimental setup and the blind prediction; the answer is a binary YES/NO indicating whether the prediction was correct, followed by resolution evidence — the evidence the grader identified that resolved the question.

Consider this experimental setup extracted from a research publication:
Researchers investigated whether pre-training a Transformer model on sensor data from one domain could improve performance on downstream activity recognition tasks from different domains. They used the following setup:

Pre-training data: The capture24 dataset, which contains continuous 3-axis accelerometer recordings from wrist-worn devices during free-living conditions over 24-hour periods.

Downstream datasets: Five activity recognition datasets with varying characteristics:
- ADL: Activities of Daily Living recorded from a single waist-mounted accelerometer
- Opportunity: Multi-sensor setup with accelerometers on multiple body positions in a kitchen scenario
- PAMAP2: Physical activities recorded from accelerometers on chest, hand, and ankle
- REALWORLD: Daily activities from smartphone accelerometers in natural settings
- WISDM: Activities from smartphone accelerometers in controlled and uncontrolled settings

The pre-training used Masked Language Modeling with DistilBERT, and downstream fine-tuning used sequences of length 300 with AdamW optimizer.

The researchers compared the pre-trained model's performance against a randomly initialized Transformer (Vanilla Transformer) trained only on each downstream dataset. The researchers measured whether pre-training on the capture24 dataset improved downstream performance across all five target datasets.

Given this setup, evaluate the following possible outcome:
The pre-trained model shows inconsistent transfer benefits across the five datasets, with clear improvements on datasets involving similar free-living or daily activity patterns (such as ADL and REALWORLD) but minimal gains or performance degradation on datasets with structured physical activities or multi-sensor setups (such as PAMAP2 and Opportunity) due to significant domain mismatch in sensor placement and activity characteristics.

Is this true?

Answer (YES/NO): NO